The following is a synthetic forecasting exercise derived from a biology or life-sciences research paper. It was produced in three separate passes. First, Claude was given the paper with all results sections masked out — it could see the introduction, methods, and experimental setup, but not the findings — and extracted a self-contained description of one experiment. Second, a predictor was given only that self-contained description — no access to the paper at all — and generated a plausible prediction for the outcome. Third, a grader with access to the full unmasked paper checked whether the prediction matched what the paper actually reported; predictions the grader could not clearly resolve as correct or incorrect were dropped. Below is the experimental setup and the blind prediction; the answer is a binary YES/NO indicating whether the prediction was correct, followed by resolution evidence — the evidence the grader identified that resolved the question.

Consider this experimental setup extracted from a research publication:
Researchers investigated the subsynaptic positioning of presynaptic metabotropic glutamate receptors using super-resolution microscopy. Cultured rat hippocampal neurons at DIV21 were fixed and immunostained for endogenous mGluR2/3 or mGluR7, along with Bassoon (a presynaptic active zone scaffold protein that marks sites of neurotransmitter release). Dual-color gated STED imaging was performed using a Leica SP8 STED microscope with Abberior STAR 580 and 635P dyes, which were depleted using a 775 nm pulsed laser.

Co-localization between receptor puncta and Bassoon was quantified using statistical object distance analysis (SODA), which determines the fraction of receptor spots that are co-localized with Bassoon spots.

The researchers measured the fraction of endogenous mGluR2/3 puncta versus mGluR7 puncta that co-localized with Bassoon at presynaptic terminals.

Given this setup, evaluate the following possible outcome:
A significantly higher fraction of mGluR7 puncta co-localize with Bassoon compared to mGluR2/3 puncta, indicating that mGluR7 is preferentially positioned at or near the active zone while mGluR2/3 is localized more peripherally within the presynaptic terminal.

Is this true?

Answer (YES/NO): YES